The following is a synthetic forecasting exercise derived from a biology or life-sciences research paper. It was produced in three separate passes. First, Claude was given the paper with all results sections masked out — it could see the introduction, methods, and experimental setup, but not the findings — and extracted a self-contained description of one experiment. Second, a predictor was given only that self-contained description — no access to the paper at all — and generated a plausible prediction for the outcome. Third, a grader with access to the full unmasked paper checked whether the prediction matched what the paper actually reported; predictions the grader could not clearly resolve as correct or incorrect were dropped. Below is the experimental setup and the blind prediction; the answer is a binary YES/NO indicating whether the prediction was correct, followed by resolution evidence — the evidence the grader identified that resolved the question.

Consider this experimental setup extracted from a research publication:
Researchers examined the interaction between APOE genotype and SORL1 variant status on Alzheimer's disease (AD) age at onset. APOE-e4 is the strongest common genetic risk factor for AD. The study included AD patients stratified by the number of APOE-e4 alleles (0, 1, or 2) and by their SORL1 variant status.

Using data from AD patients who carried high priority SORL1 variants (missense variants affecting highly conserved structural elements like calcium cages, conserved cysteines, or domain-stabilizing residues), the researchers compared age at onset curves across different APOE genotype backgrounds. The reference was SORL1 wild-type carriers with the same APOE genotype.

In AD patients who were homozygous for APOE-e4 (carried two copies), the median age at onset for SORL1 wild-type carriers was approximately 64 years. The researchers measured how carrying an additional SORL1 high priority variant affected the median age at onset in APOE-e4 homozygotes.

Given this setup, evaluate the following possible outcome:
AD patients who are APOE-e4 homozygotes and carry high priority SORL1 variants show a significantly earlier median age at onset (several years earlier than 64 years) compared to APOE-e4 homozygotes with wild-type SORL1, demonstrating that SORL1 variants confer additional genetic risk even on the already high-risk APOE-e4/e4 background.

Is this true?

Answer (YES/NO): YES